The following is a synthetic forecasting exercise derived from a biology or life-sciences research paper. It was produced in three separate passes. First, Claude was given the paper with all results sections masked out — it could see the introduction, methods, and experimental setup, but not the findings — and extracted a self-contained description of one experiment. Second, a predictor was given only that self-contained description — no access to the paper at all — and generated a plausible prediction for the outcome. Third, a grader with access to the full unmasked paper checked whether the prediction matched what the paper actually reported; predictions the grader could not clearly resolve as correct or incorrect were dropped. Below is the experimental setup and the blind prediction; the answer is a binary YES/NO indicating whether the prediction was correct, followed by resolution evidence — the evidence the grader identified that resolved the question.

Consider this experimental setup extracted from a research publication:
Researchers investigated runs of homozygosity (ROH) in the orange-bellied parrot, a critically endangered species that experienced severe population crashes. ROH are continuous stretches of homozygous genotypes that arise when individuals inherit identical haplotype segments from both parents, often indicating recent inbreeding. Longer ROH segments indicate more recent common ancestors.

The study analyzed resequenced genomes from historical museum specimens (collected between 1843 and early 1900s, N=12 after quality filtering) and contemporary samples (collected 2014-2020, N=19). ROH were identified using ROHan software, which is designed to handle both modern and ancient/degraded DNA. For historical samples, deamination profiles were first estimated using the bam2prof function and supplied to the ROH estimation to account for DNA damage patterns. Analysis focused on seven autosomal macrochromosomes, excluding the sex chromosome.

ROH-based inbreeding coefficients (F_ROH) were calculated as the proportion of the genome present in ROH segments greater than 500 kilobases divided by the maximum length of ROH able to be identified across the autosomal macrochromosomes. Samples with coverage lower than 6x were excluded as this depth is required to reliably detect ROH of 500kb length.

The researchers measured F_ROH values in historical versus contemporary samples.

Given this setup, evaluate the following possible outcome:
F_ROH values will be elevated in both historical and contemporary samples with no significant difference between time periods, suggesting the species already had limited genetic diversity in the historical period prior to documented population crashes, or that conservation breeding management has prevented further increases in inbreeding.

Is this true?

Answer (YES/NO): NO